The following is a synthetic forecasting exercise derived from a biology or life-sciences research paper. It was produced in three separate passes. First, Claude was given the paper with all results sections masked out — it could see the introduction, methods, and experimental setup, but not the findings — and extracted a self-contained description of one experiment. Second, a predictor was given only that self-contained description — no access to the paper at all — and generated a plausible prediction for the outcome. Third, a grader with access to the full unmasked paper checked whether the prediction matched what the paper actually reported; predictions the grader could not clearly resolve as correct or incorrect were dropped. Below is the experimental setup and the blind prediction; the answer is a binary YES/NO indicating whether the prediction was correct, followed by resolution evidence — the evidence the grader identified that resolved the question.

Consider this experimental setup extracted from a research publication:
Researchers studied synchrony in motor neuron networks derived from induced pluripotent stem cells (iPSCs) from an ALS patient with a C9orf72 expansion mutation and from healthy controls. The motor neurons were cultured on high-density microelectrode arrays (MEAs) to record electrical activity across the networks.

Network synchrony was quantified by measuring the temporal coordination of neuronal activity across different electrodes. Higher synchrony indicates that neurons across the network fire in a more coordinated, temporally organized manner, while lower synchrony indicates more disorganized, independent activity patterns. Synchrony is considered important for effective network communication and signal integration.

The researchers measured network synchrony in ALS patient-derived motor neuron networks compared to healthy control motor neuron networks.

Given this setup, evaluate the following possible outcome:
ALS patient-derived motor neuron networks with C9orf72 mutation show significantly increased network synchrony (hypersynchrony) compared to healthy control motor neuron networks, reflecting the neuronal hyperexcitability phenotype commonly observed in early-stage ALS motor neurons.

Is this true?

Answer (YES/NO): NO